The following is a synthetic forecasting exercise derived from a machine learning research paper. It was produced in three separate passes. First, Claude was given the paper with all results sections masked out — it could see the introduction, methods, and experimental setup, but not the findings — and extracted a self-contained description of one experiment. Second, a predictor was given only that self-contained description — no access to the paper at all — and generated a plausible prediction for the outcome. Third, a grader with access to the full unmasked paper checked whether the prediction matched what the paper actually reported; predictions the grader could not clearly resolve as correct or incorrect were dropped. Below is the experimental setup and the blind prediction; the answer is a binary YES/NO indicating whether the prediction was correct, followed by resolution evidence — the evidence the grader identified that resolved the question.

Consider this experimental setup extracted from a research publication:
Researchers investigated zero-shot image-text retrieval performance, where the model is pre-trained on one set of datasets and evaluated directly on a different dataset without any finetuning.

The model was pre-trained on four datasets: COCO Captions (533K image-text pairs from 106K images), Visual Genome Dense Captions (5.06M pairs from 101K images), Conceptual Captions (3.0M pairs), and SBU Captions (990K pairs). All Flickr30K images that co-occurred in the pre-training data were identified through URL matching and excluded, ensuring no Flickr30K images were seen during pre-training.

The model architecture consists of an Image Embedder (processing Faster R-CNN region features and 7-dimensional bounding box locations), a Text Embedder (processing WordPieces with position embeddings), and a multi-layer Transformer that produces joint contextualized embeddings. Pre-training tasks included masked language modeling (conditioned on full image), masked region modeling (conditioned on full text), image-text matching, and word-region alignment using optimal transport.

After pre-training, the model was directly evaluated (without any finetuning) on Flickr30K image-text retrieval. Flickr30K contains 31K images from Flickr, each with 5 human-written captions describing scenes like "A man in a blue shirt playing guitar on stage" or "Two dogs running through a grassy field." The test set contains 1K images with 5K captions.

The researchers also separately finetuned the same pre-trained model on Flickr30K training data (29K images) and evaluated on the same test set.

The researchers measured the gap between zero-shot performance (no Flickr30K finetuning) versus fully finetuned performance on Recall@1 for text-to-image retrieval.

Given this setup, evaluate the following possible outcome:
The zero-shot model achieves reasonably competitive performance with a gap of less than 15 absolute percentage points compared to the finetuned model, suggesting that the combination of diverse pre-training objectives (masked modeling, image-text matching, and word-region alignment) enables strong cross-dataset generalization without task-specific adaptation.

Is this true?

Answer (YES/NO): YES